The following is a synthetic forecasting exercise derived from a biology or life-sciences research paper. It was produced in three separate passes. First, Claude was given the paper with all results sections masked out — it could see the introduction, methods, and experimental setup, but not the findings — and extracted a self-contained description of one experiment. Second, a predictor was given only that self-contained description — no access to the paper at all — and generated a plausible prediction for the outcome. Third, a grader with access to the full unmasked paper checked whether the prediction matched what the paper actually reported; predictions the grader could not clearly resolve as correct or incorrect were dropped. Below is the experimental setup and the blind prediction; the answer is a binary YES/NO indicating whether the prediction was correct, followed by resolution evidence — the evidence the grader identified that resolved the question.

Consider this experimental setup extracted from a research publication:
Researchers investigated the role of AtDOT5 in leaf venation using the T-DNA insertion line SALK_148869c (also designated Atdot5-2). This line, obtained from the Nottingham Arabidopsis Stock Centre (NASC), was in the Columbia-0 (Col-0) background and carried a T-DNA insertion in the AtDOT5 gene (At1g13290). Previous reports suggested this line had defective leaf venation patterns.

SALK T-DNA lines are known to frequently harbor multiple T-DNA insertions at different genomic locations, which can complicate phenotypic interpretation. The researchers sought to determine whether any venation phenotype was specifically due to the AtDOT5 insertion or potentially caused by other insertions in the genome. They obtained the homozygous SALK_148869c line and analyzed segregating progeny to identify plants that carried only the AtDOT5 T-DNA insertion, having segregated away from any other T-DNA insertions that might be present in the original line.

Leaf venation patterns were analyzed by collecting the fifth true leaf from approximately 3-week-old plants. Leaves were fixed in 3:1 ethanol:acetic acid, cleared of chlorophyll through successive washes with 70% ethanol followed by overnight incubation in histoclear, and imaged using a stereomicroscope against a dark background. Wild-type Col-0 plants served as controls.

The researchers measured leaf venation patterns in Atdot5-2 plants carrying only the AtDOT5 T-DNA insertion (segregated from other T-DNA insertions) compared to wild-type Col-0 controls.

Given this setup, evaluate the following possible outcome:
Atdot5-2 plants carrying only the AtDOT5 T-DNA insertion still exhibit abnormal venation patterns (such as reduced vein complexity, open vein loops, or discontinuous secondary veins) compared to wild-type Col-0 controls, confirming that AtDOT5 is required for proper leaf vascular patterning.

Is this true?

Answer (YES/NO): NO